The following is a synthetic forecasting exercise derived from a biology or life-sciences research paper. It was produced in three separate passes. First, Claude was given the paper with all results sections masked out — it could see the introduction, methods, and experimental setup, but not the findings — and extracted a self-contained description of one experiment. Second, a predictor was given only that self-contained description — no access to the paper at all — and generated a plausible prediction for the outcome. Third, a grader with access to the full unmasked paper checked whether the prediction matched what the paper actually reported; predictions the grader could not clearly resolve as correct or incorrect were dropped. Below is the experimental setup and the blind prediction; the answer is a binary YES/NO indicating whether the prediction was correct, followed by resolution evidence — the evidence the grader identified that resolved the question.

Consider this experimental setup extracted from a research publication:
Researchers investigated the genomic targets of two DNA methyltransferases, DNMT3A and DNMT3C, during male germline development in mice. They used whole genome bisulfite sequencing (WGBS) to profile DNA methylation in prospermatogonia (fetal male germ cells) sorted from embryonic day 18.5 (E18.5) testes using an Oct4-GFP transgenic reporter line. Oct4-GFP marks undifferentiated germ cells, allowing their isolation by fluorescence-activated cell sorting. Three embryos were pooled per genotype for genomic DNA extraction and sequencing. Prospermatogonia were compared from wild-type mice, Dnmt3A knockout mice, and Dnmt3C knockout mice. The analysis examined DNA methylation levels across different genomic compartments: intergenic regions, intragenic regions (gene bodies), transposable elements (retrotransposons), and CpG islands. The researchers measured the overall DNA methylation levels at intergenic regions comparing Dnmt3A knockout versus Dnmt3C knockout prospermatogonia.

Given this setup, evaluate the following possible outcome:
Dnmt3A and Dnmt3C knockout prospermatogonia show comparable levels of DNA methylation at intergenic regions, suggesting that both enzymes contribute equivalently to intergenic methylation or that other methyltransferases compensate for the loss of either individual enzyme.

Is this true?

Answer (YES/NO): NO